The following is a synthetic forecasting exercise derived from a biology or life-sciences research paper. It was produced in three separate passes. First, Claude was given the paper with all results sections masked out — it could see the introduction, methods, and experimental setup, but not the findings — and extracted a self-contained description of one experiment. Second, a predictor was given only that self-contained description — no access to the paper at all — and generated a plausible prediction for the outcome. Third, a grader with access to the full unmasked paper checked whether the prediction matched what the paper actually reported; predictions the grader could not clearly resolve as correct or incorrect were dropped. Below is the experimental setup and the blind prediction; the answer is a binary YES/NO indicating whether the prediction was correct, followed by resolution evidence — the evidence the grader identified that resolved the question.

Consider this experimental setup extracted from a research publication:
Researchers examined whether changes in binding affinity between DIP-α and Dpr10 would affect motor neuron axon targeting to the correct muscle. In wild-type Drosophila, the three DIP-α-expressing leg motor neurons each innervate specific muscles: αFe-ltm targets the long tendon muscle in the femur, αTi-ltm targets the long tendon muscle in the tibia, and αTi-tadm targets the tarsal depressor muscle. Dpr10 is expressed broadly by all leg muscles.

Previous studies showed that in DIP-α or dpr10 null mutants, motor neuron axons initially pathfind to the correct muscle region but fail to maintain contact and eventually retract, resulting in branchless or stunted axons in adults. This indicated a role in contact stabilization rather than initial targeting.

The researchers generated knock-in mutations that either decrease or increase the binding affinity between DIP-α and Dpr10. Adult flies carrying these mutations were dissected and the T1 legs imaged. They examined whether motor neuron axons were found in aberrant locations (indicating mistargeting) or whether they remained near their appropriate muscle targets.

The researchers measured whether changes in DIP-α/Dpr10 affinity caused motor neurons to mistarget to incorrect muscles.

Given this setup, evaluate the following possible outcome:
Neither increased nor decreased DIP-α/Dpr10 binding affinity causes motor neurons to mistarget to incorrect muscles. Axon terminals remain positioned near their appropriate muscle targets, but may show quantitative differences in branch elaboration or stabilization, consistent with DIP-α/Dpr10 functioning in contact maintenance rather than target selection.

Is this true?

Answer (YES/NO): YES